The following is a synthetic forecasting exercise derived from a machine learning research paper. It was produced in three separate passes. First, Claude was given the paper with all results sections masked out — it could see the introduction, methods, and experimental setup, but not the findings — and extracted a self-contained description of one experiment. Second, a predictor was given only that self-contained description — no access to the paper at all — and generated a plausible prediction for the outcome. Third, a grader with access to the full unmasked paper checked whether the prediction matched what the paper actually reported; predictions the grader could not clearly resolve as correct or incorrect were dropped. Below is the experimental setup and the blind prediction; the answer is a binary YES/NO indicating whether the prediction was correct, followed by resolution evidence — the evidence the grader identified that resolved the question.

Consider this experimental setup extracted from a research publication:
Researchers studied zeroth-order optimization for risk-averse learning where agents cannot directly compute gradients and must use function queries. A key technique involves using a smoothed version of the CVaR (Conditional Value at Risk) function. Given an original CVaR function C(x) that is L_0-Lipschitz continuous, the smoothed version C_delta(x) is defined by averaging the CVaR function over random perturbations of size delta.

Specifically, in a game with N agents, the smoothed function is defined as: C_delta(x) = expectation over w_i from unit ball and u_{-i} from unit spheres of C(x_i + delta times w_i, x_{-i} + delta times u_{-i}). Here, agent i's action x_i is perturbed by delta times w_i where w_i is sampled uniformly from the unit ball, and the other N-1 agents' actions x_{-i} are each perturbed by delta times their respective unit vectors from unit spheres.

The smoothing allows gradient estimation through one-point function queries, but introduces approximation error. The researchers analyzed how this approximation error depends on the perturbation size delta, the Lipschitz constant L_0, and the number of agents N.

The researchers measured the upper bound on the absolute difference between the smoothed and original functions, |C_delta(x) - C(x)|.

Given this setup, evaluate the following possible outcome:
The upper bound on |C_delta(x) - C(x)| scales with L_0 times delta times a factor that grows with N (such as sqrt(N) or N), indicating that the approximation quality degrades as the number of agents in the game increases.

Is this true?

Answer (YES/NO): YES